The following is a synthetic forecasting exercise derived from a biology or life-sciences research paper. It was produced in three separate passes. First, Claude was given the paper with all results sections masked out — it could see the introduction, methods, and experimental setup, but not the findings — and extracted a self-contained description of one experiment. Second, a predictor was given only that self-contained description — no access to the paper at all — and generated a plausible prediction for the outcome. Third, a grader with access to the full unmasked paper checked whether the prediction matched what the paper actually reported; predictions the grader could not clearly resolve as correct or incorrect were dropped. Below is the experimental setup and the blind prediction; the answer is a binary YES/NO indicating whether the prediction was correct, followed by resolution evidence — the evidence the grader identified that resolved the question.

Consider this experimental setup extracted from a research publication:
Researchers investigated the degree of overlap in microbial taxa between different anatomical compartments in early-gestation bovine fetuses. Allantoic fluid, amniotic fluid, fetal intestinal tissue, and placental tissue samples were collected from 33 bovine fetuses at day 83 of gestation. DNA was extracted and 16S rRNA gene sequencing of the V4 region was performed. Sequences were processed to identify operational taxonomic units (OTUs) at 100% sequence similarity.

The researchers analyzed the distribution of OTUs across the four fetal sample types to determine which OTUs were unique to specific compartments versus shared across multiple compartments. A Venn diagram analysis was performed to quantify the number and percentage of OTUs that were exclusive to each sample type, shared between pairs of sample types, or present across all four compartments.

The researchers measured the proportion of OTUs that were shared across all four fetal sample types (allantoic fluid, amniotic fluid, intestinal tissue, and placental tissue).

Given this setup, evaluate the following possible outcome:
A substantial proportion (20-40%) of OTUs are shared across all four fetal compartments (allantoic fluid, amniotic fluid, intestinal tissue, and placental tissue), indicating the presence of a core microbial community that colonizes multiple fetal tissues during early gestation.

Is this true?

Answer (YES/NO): NO